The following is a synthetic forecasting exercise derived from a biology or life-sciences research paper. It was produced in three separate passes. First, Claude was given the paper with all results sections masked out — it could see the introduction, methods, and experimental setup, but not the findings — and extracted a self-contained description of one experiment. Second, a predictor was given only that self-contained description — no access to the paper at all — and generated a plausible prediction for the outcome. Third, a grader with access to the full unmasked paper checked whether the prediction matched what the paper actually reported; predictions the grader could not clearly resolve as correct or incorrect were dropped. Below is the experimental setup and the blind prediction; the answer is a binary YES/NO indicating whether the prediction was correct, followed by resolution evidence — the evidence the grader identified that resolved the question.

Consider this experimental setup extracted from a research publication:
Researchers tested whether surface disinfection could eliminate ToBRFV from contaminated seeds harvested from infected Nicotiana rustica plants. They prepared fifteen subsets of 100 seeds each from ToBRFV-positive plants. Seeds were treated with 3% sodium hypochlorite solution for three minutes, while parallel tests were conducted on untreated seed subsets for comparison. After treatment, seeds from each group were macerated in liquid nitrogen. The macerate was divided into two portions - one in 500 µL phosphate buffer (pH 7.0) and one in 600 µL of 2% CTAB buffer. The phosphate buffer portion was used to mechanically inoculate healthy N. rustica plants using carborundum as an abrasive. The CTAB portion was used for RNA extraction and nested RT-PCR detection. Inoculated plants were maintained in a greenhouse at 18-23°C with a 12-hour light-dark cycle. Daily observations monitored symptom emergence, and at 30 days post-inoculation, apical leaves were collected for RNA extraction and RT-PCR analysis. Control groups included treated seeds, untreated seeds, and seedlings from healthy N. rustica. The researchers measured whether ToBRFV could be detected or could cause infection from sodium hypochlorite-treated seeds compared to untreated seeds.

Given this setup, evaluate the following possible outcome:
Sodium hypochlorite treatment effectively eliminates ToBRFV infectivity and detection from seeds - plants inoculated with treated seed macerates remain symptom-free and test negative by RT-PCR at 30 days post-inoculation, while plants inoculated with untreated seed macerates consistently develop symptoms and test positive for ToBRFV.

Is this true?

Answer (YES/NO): NO